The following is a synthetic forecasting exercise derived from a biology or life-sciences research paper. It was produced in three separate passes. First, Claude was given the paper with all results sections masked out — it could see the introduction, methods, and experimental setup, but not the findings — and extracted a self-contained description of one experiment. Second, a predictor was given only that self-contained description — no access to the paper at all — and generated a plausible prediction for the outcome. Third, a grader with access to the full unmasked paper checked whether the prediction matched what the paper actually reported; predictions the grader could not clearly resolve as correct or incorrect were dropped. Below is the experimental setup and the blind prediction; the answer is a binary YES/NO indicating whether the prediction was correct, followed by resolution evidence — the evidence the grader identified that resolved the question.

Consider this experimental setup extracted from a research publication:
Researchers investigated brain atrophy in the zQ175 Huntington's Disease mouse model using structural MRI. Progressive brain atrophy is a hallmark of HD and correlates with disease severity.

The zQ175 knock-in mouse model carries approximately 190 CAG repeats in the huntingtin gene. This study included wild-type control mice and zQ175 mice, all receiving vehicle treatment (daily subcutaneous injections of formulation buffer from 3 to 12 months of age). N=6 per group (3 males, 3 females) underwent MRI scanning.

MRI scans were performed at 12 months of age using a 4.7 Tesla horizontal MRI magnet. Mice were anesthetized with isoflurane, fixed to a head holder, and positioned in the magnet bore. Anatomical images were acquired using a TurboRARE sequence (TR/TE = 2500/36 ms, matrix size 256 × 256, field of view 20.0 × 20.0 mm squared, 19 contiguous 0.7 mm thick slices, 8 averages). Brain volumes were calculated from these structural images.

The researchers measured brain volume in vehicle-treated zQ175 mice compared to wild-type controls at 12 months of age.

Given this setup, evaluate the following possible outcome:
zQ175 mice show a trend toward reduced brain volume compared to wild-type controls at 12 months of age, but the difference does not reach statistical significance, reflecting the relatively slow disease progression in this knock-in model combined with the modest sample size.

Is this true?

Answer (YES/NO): NO